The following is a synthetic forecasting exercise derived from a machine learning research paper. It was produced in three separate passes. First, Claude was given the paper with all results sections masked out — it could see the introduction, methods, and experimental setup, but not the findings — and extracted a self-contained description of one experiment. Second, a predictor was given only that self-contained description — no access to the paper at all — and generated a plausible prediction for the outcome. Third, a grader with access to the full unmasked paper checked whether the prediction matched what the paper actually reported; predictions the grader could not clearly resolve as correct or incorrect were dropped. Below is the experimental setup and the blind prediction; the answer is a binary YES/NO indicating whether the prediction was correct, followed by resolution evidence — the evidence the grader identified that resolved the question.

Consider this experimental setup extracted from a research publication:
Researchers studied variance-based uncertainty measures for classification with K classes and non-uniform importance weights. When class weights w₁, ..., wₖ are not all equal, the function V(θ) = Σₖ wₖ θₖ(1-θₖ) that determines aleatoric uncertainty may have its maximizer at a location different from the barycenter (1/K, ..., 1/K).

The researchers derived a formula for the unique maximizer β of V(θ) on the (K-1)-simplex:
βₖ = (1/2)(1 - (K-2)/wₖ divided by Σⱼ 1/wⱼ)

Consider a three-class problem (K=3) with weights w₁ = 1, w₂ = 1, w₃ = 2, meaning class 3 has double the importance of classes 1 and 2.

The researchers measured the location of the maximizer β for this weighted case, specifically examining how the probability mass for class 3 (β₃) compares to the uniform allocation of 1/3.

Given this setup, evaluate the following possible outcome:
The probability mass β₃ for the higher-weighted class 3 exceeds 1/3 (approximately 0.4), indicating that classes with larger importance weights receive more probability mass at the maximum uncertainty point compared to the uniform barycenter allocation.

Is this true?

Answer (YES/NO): YES